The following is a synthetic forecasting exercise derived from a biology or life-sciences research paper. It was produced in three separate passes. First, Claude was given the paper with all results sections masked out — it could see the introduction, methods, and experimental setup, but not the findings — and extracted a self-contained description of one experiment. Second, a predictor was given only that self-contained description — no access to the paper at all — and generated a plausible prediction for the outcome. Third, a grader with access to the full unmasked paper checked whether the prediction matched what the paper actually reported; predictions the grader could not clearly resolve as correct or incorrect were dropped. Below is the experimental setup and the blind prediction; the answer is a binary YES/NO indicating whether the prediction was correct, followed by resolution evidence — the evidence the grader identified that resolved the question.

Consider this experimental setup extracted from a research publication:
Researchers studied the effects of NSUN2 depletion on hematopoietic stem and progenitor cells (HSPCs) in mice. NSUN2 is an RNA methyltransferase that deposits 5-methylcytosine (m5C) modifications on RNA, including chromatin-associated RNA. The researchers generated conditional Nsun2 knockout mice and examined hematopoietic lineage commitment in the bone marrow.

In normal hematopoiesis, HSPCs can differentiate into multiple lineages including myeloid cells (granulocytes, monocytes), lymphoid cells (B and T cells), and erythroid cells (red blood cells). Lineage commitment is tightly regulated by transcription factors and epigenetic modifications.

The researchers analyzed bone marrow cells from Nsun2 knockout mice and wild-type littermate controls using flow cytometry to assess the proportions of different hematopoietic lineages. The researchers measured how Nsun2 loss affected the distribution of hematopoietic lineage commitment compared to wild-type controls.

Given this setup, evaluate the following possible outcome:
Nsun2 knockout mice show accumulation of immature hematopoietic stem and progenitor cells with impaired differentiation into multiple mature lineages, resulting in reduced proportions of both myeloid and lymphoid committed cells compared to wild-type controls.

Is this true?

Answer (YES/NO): NO